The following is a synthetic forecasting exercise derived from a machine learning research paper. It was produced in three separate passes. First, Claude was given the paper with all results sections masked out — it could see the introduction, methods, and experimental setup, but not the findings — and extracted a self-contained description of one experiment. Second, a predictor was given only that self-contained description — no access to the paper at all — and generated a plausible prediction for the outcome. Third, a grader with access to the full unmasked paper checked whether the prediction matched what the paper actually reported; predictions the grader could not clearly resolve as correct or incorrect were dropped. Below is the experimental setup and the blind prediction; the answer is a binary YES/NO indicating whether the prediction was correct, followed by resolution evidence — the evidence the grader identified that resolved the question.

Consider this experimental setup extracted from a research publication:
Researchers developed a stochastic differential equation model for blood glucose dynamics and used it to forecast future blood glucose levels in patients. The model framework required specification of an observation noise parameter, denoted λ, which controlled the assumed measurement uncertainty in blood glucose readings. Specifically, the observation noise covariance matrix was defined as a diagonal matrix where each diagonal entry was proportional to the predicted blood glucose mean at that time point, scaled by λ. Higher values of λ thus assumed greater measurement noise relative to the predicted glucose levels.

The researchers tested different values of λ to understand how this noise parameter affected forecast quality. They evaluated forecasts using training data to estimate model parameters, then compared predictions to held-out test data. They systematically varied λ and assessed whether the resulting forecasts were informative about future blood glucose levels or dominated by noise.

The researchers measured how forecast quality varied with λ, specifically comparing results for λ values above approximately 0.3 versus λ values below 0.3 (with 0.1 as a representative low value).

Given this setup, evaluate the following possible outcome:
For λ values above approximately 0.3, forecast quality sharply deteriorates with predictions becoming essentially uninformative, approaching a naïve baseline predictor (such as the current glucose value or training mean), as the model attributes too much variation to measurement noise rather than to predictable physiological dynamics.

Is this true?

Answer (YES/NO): NO